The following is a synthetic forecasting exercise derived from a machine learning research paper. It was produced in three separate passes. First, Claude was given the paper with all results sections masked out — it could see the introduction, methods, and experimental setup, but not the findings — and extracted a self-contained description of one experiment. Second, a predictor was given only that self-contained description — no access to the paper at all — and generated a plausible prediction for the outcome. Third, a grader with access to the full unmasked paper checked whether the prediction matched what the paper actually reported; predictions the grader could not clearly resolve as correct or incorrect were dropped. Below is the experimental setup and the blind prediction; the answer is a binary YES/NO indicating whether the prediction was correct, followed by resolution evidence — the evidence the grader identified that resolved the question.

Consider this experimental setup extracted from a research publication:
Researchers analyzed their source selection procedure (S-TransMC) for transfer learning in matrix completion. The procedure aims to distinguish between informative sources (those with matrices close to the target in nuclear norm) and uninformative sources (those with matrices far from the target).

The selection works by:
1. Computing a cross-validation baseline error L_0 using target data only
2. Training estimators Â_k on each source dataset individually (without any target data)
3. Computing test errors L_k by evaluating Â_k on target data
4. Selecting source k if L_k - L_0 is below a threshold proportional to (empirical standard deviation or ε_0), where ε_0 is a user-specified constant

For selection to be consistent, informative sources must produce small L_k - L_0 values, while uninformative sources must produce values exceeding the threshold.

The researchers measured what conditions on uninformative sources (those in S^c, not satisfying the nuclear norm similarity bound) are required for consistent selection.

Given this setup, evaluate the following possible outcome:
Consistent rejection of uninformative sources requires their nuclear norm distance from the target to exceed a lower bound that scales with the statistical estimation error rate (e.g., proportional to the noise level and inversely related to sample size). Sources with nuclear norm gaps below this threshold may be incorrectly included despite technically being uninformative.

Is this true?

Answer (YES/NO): NO